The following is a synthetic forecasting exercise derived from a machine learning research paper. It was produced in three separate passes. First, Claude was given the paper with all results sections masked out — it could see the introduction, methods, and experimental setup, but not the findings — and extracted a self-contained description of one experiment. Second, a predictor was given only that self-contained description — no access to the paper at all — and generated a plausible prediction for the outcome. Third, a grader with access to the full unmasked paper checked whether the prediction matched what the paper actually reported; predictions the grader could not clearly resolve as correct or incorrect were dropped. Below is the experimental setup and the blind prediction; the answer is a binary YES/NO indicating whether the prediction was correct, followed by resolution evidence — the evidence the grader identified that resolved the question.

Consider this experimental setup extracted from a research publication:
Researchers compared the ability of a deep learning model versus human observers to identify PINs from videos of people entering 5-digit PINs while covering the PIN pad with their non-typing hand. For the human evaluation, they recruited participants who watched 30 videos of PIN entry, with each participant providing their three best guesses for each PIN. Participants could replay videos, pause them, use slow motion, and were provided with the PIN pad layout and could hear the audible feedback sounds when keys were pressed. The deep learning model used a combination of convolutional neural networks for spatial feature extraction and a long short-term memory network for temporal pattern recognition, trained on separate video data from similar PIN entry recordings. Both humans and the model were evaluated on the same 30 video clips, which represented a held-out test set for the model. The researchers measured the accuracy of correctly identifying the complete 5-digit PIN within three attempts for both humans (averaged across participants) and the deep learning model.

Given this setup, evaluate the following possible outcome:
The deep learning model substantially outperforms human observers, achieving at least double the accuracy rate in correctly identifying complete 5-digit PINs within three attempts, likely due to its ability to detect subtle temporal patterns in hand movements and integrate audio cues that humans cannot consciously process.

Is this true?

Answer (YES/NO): YES